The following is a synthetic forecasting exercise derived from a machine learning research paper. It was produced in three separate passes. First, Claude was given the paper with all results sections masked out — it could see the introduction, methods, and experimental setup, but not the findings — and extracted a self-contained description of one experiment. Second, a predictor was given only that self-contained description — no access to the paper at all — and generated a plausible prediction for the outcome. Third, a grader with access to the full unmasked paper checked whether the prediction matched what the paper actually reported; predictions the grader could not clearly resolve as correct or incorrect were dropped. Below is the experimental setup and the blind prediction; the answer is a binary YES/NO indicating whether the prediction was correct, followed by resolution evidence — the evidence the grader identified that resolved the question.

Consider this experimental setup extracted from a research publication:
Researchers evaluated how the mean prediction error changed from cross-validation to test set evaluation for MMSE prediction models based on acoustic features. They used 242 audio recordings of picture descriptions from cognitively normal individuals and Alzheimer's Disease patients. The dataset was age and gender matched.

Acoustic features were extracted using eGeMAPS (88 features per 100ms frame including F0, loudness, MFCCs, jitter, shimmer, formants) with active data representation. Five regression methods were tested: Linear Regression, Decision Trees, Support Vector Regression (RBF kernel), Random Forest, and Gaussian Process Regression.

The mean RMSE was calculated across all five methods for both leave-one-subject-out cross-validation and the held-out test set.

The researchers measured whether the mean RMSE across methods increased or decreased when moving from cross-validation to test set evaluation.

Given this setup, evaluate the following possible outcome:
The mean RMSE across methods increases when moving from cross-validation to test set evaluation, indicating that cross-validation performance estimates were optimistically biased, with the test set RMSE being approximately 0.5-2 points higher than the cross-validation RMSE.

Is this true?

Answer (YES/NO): NO